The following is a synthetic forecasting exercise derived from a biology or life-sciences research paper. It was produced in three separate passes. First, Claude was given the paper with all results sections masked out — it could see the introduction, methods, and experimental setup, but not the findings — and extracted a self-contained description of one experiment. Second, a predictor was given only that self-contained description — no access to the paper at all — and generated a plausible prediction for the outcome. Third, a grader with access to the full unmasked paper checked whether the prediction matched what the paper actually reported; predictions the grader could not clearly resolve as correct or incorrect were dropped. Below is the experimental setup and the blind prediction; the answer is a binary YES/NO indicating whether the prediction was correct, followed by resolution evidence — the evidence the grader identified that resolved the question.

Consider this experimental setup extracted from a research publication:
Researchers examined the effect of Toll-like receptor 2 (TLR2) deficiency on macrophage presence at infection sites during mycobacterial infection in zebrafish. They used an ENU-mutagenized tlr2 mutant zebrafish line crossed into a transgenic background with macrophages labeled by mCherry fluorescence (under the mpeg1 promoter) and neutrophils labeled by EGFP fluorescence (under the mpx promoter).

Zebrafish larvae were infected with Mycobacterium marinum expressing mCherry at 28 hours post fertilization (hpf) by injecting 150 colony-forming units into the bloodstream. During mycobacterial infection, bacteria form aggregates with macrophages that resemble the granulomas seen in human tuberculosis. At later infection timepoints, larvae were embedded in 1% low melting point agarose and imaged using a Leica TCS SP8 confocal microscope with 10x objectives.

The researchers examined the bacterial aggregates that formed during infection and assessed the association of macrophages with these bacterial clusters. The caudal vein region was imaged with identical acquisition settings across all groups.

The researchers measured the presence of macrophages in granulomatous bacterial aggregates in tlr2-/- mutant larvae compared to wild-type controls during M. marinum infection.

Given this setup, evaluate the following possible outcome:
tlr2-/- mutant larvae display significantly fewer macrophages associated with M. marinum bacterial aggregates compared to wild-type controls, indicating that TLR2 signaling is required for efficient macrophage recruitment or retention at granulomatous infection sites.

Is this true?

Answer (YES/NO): YES